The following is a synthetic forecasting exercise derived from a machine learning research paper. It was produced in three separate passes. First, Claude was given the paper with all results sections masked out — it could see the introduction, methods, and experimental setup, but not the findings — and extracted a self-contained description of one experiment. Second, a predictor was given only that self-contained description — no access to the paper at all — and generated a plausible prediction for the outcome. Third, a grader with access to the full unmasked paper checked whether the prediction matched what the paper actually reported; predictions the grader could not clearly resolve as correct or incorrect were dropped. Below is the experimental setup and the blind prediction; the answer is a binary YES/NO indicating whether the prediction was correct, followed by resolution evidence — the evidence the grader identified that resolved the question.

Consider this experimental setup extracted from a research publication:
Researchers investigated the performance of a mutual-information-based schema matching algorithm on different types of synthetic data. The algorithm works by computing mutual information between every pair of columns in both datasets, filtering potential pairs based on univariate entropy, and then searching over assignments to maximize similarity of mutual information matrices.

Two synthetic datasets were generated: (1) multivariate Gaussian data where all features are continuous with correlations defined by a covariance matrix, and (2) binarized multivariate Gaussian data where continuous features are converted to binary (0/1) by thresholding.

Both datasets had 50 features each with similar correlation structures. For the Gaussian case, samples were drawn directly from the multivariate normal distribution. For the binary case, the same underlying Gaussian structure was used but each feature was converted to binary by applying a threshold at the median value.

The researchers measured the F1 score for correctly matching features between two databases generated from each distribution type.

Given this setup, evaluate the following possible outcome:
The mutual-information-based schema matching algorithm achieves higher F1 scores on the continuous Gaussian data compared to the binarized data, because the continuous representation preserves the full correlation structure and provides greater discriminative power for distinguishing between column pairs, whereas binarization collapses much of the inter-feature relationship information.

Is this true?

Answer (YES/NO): NO